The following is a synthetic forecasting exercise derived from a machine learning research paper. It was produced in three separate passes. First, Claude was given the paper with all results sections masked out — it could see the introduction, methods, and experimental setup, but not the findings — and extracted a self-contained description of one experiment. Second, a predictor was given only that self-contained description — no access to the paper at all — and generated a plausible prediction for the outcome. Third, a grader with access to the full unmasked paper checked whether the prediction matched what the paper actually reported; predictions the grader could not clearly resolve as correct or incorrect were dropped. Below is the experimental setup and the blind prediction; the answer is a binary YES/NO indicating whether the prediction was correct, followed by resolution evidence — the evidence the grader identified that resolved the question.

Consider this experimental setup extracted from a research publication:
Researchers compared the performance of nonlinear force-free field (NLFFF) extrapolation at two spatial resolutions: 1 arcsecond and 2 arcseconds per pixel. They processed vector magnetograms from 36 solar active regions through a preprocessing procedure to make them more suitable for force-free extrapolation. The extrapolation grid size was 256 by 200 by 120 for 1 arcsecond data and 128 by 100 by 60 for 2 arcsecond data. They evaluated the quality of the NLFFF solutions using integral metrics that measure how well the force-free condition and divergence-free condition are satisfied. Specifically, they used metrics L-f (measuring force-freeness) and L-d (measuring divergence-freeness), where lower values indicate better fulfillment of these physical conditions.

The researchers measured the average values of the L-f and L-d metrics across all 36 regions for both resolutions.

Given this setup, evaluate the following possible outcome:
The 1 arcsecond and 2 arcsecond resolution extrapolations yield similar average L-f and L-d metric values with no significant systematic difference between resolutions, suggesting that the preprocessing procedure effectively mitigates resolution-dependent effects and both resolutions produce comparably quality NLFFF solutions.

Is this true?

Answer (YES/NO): NO